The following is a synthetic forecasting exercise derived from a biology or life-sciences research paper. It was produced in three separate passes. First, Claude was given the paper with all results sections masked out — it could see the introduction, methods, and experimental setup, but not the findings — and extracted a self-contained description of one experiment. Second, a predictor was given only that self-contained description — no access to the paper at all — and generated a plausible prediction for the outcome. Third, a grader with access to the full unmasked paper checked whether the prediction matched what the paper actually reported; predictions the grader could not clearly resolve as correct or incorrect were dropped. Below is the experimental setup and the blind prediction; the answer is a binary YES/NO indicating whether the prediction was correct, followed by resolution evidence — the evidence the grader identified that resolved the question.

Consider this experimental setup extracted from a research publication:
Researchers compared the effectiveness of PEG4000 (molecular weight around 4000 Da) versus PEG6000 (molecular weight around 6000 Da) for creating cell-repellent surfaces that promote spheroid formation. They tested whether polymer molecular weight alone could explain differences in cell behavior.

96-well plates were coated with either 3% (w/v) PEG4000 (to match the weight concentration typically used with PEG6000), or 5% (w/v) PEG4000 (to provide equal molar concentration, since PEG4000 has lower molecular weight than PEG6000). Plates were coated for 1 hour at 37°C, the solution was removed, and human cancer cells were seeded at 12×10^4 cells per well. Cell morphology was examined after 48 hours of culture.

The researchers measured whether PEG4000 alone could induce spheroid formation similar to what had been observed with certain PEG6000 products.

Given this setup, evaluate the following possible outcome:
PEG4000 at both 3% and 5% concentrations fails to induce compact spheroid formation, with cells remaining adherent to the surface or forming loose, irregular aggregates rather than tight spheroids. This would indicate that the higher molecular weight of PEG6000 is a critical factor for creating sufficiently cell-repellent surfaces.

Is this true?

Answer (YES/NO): YES